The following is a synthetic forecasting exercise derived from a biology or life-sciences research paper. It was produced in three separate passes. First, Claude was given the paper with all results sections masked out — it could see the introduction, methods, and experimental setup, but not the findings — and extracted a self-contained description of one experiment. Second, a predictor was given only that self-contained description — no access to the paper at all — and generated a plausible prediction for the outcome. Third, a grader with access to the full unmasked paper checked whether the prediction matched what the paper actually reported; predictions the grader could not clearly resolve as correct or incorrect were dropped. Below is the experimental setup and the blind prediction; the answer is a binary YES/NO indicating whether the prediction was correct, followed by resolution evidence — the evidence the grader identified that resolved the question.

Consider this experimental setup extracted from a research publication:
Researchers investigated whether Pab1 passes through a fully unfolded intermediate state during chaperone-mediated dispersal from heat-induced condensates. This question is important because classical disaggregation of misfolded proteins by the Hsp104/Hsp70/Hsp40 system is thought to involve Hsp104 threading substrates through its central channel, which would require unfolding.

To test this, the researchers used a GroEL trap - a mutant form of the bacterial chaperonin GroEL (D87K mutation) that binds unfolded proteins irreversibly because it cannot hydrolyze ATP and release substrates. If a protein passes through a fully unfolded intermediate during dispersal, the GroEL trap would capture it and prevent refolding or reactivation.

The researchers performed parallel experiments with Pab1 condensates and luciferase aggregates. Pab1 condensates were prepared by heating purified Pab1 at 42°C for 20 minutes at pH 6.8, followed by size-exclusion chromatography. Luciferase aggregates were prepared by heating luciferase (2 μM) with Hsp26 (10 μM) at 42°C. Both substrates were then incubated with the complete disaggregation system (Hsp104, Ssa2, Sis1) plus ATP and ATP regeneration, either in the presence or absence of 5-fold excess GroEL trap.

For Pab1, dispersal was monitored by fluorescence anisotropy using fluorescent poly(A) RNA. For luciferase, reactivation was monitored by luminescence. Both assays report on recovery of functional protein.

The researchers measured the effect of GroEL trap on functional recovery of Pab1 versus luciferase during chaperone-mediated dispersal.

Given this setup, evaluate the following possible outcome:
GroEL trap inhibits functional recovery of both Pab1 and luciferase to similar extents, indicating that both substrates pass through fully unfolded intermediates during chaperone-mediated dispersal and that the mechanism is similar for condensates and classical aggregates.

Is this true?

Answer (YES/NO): NO